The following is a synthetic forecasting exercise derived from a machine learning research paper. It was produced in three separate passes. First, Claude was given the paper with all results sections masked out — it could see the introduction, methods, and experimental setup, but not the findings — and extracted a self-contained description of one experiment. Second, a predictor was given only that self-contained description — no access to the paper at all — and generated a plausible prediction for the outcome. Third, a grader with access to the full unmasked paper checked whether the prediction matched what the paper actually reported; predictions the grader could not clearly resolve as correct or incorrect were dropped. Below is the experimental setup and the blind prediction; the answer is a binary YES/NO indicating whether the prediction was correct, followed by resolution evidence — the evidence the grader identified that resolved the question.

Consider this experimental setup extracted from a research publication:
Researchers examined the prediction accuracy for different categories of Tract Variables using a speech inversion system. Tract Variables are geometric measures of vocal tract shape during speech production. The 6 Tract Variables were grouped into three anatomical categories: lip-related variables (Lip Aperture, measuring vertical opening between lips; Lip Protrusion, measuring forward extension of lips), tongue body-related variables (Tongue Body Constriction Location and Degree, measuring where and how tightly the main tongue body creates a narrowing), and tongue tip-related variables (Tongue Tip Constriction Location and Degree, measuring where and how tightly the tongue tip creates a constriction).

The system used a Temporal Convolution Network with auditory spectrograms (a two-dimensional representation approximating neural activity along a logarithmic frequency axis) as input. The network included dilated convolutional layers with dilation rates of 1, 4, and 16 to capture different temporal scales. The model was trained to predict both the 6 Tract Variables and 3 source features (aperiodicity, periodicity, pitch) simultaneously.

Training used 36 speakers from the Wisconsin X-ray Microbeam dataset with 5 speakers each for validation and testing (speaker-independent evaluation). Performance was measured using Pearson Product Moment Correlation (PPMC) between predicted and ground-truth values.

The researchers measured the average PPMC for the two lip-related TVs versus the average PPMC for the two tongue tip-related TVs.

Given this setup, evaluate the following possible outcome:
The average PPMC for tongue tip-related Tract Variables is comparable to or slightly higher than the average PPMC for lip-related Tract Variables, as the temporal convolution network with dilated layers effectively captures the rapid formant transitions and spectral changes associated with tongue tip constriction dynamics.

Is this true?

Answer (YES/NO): YES